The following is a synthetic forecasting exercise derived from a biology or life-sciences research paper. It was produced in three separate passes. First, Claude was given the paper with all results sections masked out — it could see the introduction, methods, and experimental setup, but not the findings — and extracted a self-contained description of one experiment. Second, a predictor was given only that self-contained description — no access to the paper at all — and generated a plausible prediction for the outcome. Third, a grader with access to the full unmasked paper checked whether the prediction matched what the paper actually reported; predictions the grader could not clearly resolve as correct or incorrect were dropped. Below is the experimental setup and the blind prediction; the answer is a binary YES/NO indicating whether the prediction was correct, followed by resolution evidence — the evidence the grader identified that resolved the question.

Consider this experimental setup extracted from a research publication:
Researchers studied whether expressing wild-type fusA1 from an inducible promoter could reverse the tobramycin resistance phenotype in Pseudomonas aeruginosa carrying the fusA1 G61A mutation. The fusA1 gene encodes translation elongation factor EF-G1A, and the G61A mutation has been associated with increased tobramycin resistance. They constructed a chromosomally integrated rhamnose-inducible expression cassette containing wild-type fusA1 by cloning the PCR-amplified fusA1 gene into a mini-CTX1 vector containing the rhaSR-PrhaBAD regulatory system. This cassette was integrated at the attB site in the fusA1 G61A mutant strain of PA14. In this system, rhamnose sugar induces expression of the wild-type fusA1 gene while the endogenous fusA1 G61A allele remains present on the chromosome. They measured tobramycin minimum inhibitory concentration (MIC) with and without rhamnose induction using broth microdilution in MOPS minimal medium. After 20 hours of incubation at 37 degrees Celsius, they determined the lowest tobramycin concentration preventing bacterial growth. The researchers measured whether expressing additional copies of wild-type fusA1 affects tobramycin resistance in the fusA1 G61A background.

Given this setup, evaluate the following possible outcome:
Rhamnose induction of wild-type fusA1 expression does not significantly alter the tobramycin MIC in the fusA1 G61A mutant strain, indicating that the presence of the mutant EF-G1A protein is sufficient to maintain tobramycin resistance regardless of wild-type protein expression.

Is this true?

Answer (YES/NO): NO